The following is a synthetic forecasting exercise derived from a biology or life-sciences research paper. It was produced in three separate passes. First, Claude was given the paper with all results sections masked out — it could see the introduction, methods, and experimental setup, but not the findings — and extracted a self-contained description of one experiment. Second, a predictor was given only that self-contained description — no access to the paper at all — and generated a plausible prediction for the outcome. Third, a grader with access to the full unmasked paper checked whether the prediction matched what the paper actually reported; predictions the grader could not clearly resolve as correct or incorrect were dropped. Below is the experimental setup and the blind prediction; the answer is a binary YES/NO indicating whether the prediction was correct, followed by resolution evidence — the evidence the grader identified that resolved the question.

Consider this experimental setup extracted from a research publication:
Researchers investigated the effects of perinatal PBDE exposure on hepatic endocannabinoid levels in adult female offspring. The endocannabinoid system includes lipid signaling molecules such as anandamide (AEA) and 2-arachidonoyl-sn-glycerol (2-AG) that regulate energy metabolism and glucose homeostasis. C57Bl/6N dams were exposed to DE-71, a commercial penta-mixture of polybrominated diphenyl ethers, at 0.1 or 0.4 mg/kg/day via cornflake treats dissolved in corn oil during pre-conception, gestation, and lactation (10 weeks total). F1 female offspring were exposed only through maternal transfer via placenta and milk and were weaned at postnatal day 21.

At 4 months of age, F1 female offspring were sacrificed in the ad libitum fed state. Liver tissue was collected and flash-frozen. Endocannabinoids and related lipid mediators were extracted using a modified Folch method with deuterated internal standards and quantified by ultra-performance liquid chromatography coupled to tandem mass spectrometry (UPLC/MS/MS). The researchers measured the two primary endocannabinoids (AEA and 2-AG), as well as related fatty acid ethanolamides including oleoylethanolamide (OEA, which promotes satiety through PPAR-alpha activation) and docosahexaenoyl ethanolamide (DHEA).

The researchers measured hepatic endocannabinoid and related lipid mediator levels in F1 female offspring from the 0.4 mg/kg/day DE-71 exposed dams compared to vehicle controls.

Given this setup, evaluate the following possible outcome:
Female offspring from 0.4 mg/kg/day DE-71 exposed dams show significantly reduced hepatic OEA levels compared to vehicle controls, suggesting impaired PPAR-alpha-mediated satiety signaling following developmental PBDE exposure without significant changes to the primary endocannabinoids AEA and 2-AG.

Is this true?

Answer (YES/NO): NO